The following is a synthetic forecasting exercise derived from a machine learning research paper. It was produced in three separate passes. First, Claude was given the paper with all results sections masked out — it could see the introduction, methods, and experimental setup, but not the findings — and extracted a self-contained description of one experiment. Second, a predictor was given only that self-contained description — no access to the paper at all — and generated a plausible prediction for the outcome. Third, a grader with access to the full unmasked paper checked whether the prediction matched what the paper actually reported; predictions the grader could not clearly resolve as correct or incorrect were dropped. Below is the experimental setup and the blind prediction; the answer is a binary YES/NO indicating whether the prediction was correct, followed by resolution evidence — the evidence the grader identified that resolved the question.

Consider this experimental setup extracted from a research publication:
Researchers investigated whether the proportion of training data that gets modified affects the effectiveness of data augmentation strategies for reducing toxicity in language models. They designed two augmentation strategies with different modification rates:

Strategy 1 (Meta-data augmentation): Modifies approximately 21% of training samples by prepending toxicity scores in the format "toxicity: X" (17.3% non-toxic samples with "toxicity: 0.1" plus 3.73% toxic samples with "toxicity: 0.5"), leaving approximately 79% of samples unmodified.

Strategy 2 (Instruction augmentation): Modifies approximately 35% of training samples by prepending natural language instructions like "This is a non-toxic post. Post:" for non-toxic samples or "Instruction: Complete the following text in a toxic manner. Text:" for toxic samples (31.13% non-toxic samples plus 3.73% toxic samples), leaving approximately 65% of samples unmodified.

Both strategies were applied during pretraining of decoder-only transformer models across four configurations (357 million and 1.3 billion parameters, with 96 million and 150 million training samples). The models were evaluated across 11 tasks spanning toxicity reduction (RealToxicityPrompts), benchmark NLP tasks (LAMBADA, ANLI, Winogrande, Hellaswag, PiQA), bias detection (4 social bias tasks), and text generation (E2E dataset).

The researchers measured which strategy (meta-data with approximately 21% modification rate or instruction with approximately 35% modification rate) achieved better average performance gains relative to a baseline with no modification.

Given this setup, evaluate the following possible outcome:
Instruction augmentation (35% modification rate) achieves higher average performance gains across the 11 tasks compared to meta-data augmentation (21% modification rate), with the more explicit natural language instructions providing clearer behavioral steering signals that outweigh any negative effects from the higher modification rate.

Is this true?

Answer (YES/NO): YES